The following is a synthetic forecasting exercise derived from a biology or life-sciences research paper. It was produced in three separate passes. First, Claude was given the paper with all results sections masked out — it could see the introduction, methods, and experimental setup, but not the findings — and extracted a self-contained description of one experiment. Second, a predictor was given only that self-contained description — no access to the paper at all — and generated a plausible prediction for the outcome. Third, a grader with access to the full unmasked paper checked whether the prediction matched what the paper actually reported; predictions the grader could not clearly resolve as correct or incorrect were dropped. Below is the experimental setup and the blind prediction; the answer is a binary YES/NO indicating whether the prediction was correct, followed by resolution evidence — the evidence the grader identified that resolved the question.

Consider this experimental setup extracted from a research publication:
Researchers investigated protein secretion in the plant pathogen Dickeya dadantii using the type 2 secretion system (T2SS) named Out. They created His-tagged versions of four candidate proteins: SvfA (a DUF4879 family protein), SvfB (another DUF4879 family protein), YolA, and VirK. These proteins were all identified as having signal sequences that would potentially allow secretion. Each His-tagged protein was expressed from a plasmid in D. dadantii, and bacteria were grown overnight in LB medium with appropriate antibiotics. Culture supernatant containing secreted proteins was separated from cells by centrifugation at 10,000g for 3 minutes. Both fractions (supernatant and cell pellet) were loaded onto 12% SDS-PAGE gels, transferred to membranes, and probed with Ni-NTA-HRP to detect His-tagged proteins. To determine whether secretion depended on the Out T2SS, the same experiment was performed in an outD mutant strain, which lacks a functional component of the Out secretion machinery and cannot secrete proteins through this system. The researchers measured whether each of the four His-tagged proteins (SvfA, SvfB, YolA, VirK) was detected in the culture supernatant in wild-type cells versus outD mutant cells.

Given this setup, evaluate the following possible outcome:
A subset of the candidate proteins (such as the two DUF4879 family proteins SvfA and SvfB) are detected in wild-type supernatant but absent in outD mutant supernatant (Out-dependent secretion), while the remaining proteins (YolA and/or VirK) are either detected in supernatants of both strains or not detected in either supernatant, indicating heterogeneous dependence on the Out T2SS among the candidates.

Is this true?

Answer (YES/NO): NO